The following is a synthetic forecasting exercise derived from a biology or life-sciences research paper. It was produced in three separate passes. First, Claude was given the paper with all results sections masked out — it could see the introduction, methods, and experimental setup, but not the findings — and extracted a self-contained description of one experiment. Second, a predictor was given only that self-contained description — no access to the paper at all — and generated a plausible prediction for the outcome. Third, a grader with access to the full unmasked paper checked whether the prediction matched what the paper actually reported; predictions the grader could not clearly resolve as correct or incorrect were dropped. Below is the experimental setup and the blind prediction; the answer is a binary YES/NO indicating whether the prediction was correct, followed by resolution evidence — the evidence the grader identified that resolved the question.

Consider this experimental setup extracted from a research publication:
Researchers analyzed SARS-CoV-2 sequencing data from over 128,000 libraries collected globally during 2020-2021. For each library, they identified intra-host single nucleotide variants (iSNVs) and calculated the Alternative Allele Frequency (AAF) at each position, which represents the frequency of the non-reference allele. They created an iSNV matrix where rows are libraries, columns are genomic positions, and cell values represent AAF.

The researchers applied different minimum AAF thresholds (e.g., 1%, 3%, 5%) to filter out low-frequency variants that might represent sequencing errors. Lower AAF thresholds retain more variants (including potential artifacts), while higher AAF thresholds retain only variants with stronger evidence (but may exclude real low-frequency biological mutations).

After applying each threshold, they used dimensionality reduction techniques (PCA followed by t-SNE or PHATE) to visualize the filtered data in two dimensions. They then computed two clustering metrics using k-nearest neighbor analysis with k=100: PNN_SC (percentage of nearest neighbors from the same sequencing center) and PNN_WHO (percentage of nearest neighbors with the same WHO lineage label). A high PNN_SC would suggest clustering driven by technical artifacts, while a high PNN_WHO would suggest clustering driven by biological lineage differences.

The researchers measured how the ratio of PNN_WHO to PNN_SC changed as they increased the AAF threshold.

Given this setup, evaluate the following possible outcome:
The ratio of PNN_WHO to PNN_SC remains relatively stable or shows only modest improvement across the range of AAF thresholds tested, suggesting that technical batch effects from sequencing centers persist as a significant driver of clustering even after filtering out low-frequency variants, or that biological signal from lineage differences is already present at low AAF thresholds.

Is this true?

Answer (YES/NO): NO